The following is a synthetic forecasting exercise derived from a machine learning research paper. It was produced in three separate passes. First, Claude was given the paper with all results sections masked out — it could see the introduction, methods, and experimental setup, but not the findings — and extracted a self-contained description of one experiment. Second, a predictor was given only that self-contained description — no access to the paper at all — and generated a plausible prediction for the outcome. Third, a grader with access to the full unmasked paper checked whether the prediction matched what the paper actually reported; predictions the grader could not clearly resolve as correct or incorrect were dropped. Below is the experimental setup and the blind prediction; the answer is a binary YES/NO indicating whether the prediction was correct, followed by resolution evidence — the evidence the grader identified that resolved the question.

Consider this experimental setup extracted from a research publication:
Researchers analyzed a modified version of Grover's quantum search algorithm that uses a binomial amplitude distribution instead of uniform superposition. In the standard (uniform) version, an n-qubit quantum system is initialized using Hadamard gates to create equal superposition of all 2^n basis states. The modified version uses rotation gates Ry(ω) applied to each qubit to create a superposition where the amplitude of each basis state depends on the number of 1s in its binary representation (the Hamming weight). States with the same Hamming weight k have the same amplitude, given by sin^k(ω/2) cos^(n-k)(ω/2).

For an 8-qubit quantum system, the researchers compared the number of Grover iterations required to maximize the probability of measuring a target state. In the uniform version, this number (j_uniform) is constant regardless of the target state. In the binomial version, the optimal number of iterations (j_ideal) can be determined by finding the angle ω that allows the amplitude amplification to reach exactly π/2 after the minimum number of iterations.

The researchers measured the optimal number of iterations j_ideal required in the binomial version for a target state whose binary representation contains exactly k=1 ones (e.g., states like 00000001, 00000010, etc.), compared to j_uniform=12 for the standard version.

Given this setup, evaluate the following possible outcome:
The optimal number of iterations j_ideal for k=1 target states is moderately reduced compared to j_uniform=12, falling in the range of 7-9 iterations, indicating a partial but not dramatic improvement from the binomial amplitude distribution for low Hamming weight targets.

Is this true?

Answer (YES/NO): NO